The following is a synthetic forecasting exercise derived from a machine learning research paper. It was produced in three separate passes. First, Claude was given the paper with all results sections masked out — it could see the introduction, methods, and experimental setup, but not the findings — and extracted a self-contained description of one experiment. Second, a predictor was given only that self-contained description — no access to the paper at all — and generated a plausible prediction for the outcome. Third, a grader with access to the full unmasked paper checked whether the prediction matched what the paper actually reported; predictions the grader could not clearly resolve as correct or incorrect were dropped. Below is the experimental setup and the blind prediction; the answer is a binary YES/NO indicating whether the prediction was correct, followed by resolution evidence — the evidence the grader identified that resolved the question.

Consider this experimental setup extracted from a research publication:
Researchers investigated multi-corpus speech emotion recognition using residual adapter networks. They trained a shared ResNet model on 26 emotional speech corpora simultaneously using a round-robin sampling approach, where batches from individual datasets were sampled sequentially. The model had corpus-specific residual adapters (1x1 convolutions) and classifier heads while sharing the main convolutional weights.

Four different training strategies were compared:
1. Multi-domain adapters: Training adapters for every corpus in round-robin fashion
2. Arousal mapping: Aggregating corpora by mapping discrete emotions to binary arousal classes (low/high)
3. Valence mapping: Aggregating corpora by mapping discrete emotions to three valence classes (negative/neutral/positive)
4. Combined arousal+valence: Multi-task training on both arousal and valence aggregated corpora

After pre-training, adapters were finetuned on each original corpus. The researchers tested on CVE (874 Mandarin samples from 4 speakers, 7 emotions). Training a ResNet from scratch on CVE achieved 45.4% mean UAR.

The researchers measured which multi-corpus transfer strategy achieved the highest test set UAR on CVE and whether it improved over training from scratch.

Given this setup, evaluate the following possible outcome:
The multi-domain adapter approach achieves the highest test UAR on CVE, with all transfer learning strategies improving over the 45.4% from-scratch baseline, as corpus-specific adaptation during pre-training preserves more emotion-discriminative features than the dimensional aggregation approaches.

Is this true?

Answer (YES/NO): NO